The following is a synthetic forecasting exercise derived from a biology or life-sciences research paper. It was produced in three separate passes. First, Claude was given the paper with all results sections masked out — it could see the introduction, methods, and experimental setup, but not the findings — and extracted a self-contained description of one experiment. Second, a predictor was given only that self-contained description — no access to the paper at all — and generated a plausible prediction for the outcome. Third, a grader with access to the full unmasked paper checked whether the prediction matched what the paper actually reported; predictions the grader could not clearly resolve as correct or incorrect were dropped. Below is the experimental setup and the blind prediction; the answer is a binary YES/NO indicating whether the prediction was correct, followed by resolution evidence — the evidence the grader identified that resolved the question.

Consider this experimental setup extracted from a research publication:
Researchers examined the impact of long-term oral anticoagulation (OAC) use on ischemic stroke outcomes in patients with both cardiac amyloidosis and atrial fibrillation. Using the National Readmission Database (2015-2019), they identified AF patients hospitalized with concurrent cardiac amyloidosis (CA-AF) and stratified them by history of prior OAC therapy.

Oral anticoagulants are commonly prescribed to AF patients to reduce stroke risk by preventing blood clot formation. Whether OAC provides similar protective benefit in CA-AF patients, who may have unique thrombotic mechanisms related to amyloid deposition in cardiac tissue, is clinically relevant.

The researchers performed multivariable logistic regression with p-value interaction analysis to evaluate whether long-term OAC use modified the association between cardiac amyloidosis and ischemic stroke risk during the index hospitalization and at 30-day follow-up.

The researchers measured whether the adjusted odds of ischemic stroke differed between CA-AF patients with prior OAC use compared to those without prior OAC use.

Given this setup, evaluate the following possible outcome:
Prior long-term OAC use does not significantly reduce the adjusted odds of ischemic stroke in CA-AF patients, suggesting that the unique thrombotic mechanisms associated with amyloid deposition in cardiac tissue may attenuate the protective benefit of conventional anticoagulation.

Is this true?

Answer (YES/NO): NO